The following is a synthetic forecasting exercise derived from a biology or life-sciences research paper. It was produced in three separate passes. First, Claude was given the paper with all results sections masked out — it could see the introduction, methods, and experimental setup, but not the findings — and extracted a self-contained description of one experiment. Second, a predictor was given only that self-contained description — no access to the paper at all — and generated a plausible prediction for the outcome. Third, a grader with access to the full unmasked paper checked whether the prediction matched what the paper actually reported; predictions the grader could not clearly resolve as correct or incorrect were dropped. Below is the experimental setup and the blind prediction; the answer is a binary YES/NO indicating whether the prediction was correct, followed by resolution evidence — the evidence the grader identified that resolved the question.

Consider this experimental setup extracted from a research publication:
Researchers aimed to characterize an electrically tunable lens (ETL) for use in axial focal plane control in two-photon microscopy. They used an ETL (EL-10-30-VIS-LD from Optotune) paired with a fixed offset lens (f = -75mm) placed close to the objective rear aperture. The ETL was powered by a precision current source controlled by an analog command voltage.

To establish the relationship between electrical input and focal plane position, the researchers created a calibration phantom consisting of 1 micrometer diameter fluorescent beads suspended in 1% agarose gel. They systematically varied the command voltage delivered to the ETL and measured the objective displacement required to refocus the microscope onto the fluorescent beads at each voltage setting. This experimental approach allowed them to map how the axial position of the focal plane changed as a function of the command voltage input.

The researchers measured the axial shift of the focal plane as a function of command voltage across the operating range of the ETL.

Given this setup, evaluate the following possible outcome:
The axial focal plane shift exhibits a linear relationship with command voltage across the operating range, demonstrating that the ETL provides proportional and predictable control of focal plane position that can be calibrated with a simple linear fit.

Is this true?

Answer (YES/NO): YES